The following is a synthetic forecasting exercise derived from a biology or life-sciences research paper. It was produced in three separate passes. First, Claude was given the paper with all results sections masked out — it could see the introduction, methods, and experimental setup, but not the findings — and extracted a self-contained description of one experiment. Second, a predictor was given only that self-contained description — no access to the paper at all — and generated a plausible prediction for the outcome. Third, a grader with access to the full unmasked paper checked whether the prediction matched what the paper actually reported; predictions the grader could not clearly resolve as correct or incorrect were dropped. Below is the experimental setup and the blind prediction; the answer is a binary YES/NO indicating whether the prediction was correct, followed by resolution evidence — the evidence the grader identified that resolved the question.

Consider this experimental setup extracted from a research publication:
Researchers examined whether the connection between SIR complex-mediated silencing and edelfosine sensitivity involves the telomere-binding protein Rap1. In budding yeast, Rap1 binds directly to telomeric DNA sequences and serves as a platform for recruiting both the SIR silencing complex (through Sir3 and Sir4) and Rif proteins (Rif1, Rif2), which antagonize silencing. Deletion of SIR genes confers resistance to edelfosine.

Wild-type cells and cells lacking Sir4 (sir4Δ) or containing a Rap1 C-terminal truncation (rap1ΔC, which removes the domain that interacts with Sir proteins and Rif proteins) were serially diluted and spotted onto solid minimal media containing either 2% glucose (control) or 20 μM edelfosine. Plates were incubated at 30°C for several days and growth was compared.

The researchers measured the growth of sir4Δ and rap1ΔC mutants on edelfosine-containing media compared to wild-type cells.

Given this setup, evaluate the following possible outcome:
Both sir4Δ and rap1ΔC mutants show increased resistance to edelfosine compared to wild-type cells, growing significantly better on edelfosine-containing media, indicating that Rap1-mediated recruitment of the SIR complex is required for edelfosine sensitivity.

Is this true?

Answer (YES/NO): YES